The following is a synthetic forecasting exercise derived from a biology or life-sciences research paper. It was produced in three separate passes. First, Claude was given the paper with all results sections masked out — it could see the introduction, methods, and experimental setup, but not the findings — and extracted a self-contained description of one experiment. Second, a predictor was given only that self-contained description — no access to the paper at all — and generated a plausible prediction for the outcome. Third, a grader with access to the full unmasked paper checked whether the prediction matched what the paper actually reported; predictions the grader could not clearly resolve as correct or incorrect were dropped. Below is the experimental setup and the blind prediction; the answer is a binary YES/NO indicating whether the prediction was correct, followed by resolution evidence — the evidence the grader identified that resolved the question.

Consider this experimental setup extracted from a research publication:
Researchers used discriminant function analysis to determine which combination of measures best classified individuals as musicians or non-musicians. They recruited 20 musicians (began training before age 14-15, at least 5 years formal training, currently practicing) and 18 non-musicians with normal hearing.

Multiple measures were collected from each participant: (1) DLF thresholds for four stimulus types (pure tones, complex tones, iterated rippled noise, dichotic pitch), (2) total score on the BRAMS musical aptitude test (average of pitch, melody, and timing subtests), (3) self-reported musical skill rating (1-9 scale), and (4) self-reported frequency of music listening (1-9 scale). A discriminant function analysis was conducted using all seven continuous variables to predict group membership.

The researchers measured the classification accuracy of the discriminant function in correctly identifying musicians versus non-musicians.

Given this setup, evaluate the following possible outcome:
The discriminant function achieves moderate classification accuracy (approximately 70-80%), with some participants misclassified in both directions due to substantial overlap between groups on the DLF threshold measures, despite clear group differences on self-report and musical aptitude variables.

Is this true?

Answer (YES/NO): NO